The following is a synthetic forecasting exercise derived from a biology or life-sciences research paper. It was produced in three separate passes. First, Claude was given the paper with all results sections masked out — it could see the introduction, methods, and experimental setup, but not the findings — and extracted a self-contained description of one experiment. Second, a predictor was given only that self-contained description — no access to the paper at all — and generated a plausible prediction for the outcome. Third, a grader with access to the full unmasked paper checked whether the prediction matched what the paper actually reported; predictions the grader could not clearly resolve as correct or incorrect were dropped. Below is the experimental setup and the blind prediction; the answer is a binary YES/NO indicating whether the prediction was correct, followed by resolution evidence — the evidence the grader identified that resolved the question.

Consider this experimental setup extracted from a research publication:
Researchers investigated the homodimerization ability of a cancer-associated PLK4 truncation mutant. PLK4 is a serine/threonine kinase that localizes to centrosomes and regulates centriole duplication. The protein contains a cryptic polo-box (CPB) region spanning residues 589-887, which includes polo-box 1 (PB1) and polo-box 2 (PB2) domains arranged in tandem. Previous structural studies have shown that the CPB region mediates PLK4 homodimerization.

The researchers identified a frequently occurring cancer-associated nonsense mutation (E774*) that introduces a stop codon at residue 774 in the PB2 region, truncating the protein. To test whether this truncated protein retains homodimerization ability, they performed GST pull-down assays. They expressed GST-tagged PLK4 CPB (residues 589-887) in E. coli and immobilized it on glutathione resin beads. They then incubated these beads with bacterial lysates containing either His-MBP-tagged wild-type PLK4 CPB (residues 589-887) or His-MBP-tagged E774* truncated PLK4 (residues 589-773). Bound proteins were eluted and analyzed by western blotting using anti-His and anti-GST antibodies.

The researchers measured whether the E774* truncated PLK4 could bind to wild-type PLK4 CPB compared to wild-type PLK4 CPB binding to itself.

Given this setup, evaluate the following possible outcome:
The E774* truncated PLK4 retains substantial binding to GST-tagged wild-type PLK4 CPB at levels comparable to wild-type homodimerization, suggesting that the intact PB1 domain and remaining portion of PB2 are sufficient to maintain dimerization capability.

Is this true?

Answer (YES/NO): NO